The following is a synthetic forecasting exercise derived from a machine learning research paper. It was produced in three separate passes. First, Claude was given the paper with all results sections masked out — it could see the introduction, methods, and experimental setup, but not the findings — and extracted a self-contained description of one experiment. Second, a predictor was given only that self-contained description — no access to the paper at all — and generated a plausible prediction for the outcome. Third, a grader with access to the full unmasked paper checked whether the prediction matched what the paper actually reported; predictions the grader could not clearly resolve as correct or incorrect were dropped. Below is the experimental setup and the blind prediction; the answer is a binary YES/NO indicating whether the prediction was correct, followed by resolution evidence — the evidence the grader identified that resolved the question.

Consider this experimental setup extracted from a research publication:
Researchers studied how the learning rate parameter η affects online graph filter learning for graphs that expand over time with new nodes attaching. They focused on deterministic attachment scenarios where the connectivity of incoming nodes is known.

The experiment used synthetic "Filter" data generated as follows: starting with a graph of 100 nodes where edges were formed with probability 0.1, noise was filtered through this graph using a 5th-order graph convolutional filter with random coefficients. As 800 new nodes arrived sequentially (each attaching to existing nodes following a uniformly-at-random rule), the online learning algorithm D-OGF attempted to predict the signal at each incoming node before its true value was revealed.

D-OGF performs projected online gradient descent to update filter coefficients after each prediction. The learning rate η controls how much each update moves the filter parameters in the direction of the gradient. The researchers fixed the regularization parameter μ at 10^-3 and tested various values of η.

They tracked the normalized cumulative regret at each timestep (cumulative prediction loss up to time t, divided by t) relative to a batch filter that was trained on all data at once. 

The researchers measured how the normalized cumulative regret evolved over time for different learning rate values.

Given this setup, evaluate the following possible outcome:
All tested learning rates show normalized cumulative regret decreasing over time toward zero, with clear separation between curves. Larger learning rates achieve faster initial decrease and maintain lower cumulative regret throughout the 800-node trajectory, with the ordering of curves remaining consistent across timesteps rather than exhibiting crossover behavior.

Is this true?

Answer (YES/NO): NO